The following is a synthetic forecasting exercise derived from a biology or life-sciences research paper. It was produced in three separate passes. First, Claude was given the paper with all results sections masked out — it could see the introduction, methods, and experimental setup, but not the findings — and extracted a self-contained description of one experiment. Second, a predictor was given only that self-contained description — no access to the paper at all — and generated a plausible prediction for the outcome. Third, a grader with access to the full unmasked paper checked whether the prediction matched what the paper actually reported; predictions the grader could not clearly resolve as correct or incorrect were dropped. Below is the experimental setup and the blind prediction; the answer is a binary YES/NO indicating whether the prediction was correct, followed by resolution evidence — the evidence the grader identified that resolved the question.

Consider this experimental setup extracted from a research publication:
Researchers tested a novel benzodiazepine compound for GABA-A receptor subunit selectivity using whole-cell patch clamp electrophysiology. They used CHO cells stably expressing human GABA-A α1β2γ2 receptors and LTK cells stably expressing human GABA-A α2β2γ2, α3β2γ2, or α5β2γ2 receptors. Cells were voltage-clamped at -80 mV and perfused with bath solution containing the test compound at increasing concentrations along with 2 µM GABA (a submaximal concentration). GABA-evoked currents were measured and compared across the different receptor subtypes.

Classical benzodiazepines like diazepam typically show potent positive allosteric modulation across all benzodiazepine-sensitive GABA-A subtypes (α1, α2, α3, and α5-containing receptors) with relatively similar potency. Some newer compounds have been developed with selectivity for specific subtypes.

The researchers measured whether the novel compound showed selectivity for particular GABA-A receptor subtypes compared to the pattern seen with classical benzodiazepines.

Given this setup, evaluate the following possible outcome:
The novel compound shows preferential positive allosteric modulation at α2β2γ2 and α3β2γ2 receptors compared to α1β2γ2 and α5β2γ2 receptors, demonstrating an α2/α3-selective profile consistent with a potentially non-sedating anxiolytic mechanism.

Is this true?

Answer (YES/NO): NO